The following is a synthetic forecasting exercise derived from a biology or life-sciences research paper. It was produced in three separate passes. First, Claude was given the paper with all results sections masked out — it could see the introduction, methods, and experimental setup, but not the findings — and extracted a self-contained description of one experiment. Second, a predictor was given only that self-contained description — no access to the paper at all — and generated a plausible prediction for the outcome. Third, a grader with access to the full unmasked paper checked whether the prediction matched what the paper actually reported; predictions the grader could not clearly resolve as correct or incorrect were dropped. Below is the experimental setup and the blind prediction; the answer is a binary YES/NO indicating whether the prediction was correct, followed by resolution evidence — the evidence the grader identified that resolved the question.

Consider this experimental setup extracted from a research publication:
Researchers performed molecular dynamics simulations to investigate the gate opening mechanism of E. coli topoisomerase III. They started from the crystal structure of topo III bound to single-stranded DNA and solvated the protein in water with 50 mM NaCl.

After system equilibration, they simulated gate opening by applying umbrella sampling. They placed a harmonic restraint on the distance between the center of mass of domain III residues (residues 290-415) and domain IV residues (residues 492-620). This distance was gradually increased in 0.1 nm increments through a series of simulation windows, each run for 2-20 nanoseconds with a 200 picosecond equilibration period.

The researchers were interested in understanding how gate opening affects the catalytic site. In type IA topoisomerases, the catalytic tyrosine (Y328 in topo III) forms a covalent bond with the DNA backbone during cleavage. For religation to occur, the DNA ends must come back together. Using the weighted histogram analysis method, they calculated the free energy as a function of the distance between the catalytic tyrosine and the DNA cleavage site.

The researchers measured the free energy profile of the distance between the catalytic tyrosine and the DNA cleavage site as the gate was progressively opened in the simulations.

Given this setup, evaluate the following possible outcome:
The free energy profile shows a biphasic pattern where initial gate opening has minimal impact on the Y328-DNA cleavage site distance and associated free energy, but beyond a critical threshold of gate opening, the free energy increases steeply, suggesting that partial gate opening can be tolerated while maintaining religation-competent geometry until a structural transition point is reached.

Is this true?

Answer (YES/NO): NO